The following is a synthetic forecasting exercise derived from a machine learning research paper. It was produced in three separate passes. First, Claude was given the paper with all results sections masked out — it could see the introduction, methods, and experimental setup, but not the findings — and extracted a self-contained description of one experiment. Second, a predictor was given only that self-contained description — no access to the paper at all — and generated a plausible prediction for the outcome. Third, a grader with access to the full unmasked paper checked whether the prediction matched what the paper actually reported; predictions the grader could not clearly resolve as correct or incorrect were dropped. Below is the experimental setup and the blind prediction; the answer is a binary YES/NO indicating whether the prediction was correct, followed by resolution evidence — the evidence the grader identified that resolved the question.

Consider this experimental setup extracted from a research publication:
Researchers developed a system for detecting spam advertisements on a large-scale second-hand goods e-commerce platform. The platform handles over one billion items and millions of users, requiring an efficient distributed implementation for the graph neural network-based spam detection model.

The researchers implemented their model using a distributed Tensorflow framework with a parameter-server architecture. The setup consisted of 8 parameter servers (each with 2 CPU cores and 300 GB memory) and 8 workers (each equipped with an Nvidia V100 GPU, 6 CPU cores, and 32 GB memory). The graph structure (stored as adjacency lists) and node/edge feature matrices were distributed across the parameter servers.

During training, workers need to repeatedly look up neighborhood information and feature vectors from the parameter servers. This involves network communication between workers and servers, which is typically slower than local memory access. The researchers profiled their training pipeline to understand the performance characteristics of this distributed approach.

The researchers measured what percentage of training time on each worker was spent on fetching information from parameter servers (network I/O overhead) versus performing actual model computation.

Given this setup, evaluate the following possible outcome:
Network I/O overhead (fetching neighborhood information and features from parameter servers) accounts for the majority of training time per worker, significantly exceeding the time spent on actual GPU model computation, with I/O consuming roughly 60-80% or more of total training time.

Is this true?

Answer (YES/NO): NO